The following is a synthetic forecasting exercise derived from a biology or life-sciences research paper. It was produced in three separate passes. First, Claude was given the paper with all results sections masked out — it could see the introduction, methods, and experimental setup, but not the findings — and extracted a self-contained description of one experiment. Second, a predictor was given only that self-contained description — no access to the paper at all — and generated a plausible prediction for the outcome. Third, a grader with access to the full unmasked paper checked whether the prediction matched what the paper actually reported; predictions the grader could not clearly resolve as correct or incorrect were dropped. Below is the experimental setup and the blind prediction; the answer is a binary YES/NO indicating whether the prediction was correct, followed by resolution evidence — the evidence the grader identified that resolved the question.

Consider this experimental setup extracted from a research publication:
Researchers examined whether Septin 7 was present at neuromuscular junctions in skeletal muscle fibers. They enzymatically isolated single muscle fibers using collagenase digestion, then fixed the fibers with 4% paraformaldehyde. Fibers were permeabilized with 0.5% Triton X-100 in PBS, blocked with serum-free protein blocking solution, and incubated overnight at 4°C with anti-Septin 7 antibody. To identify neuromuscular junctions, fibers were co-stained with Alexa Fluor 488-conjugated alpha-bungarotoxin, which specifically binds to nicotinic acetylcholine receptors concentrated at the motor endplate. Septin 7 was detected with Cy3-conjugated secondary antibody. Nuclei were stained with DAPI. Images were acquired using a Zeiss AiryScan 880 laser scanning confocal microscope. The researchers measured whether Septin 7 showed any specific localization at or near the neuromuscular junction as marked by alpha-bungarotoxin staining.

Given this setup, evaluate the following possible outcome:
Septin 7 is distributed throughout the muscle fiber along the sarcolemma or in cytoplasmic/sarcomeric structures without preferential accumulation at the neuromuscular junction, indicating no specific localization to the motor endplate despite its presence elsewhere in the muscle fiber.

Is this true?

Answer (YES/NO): NO